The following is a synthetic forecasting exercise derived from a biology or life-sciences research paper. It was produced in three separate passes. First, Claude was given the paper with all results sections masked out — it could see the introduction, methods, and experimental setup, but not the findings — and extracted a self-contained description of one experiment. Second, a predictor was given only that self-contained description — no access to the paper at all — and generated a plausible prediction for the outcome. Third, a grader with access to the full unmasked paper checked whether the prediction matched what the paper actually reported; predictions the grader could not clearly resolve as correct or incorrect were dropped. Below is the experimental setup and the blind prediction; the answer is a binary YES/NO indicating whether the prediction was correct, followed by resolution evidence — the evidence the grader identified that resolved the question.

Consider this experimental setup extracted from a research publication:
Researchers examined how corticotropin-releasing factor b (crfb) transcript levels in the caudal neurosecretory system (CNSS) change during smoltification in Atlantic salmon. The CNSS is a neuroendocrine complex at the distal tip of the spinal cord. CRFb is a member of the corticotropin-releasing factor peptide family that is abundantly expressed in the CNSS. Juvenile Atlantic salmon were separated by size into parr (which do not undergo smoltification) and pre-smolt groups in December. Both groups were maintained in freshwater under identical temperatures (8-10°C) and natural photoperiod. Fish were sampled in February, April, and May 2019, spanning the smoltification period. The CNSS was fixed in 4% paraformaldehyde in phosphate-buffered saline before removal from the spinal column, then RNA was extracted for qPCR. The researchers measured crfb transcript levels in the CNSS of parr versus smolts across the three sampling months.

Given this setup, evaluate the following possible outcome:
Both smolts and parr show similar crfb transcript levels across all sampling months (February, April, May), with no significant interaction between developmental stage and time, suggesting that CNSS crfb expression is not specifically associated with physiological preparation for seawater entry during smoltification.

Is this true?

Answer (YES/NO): NO